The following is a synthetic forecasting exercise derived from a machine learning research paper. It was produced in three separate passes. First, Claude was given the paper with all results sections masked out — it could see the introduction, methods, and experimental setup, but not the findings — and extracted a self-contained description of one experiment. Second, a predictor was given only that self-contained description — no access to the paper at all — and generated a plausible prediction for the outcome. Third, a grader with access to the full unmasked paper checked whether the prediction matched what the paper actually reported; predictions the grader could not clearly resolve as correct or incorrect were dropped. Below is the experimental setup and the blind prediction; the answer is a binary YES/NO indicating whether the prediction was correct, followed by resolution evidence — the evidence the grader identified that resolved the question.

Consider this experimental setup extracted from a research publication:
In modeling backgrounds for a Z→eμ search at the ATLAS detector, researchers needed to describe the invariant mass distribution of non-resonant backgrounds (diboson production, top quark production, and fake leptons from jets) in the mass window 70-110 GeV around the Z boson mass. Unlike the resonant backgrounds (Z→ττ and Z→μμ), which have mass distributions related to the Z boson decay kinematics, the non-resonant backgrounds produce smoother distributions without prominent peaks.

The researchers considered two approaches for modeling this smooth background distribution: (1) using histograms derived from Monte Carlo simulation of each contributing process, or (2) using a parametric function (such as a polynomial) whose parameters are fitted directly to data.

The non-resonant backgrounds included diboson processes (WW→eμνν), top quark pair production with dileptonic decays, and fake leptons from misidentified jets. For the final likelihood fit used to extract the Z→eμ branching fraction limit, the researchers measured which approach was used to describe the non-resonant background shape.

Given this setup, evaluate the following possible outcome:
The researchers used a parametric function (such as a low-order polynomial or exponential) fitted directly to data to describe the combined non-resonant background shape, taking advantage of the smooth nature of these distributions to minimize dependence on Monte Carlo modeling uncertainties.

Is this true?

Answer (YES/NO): YES